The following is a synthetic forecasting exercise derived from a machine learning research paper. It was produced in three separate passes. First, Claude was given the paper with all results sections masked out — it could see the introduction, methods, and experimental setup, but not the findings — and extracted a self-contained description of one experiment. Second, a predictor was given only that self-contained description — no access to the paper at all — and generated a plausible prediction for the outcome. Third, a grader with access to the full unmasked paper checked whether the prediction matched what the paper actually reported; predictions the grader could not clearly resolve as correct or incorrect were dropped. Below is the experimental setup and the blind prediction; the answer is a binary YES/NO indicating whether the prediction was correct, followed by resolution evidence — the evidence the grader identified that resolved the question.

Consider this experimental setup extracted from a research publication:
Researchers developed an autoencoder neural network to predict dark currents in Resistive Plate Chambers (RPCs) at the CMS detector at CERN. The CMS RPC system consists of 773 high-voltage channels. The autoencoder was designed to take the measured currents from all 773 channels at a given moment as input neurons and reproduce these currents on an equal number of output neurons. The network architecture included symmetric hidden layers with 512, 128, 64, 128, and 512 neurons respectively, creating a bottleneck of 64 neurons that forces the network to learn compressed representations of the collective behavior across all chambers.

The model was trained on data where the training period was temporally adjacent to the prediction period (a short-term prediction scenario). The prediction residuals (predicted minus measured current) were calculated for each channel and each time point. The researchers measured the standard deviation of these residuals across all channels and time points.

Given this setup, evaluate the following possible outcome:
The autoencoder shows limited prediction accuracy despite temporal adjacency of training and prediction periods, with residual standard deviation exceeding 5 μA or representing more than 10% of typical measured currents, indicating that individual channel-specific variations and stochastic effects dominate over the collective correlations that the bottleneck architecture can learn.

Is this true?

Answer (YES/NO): NO